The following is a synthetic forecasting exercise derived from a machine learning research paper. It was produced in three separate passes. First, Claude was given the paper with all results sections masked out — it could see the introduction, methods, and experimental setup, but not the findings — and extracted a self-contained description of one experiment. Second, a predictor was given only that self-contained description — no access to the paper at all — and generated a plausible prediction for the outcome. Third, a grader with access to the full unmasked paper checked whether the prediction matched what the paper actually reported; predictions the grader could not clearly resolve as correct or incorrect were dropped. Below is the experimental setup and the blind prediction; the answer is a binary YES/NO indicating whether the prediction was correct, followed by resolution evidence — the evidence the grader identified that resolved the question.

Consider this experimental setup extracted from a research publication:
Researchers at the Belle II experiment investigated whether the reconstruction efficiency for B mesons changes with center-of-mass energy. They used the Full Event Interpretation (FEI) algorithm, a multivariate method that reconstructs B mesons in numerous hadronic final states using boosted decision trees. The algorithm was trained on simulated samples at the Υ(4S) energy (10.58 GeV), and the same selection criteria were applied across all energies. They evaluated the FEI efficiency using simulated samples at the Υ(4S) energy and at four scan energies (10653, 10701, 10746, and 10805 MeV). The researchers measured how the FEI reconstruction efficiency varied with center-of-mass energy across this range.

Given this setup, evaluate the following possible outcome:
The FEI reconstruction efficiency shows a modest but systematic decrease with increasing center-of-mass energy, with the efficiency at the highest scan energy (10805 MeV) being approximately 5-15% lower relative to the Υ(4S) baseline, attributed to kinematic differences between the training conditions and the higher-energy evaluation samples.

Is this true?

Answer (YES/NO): NO